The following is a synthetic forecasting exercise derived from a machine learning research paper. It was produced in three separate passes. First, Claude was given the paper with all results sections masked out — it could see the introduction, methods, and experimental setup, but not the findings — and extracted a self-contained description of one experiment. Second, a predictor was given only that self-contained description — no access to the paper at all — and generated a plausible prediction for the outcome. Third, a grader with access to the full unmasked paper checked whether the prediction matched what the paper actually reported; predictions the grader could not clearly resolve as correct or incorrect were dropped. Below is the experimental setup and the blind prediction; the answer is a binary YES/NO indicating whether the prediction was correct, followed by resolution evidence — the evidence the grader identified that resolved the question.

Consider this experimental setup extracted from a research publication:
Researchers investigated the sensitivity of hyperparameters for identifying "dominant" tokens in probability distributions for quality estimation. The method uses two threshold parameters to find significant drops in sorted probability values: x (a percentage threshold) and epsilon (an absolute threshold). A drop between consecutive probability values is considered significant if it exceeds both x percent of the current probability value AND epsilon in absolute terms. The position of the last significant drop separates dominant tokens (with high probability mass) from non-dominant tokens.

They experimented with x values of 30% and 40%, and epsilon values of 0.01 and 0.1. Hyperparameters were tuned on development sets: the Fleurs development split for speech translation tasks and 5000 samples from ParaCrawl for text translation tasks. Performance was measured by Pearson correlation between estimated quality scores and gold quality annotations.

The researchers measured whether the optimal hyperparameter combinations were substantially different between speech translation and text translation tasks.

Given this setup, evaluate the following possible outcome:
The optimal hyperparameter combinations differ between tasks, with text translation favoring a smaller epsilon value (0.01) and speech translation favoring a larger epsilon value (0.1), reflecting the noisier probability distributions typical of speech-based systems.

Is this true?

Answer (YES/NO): NO